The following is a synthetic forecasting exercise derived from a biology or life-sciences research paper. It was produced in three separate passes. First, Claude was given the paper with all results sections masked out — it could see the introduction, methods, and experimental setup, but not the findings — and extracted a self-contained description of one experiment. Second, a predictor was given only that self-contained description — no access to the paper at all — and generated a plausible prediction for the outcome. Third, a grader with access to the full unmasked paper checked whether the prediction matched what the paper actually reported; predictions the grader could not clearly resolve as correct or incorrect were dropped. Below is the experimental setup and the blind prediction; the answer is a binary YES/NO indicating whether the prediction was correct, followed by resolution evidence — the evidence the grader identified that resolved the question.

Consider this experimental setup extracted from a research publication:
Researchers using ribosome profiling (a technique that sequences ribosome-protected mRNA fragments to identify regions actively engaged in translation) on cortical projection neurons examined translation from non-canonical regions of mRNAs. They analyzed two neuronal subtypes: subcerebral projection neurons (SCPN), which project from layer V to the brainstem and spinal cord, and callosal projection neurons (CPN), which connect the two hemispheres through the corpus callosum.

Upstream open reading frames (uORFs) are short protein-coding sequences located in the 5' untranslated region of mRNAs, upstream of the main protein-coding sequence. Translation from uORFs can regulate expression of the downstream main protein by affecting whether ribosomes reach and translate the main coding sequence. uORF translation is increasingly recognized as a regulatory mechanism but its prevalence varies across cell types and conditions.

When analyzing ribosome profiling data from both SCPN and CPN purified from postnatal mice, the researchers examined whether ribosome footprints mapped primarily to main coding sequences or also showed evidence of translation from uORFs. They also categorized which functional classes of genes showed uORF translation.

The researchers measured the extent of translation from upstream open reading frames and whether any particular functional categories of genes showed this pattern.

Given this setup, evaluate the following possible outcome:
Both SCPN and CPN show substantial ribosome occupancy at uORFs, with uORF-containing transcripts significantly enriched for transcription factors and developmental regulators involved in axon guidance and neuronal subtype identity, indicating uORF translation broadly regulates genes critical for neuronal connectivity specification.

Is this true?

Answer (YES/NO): NO